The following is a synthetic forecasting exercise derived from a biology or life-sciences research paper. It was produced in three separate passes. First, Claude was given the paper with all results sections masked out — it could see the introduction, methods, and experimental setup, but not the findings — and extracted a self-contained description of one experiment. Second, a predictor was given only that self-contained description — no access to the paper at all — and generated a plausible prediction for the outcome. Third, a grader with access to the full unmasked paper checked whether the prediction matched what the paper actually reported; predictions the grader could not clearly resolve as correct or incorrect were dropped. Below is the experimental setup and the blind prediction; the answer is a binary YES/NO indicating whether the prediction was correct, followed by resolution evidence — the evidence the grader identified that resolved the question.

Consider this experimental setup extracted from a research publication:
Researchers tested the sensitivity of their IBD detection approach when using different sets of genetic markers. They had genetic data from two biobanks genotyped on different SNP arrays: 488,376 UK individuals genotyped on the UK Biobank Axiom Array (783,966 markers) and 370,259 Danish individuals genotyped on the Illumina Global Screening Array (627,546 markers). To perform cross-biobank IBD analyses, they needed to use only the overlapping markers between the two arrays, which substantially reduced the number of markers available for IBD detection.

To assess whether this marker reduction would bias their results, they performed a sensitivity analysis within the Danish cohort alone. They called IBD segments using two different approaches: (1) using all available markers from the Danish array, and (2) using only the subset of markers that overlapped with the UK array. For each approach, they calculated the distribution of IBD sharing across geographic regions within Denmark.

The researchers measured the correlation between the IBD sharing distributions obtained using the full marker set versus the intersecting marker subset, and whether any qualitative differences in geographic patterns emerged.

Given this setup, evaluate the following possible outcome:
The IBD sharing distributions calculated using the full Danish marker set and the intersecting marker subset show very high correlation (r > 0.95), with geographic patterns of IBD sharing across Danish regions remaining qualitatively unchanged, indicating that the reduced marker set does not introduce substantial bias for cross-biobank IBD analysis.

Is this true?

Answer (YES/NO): YES